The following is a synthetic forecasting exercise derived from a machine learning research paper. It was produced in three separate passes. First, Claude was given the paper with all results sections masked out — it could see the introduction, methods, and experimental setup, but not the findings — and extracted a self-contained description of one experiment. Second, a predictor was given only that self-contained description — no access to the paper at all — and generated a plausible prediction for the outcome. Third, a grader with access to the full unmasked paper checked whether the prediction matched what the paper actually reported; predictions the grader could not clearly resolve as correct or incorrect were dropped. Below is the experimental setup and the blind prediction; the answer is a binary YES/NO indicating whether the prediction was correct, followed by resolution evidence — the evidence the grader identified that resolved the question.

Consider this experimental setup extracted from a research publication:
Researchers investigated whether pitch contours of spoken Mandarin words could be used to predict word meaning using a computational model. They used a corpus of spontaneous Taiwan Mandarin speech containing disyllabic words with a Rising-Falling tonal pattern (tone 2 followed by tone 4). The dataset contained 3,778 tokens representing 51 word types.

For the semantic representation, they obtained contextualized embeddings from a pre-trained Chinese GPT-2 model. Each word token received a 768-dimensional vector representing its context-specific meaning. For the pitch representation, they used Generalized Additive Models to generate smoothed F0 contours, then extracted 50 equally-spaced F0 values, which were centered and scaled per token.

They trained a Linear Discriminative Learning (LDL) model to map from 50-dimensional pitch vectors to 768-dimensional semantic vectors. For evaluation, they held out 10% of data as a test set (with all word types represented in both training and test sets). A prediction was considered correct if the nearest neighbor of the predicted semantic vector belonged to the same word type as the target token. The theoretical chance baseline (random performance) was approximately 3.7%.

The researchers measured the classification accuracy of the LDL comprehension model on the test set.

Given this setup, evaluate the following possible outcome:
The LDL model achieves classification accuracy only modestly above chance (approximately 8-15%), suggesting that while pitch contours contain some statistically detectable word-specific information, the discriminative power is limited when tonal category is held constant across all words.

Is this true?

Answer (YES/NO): NO